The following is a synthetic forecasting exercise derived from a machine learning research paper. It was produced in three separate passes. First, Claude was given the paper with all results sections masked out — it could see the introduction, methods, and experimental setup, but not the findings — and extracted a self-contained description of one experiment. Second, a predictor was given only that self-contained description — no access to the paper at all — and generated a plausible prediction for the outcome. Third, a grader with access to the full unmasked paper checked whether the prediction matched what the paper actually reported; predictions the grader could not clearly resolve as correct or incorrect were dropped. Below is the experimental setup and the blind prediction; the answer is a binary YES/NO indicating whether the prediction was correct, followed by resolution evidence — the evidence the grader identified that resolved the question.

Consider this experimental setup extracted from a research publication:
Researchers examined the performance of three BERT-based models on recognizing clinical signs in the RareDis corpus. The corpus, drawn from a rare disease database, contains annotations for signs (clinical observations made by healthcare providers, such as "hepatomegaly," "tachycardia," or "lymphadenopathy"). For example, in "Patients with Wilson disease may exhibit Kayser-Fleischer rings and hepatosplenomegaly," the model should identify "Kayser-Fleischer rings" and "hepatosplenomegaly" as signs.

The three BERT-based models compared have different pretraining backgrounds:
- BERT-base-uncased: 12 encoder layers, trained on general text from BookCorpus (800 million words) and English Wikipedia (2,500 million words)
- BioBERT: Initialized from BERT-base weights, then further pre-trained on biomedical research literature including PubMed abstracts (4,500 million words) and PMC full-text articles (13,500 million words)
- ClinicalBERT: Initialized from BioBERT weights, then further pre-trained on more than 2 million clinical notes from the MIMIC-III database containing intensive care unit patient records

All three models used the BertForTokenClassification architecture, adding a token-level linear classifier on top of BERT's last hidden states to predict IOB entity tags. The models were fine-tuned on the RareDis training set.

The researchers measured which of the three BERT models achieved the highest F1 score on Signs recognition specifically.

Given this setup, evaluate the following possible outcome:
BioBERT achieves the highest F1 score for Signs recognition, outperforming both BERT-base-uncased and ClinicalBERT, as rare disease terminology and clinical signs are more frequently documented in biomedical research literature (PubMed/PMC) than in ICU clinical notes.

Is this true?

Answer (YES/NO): YES